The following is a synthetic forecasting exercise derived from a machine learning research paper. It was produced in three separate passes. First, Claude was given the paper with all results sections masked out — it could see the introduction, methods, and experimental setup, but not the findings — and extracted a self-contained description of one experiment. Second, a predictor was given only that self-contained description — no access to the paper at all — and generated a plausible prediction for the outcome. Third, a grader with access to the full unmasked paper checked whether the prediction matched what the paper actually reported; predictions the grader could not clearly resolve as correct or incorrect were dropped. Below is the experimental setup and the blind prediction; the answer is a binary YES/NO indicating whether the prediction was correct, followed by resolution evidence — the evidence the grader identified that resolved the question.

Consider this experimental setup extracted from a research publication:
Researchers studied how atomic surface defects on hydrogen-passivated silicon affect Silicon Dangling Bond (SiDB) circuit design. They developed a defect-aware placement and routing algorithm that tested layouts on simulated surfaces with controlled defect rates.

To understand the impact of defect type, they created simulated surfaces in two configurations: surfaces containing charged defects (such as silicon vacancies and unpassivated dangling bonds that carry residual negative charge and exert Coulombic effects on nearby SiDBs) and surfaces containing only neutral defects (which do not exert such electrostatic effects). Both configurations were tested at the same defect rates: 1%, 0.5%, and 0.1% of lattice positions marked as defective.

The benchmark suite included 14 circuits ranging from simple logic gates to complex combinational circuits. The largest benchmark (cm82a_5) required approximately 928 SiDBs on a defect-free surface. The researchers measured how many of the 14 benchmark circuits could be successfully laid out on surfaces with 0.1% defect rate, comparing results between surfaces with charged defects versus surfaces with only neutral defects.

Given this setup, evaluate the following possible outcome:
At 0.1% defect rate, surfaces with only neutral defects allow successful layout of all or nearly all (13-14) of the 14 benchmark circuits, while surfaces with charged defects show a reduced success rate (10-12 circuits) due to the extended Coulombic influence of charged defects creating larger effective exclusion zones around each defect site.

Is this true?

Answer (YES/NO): NO